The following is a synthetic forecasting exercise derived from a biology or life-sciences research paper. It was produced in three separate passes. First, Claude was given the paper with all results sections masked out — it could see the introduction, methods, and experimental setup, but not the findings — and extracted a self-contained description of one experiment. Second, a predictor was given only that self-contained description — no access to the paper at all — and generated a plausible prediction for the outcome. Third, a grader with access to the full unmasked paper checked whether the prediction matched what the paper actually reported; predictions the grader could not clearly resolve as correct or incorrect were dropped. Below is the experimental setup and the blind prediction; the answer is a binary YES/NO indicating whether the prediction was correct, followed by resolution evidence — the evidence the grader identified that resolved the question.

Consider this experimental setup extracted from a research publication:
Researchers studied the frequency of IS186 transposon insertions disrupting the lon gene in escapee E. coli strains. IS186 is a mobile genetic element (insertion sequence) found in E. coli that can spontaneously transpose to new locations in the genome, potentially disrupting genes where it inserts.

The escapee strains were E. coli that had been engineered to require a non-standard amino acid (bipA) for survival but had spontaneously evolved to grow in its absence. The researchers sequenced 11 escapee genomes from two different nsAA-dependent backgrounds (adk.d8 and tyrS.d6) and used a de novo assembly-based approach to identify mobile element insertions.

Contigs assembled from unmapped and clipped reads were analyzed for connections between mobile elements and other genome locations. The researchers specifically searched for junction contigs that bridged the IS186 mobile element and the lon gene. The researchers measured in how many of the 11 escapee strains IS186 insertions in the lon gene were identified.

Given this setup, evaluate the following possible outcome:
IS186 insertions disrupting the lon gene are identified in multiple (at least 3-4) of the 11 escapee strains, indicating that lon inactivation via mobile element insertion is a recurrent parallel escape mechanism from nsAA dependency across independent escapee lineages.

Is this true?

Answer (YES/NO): YES